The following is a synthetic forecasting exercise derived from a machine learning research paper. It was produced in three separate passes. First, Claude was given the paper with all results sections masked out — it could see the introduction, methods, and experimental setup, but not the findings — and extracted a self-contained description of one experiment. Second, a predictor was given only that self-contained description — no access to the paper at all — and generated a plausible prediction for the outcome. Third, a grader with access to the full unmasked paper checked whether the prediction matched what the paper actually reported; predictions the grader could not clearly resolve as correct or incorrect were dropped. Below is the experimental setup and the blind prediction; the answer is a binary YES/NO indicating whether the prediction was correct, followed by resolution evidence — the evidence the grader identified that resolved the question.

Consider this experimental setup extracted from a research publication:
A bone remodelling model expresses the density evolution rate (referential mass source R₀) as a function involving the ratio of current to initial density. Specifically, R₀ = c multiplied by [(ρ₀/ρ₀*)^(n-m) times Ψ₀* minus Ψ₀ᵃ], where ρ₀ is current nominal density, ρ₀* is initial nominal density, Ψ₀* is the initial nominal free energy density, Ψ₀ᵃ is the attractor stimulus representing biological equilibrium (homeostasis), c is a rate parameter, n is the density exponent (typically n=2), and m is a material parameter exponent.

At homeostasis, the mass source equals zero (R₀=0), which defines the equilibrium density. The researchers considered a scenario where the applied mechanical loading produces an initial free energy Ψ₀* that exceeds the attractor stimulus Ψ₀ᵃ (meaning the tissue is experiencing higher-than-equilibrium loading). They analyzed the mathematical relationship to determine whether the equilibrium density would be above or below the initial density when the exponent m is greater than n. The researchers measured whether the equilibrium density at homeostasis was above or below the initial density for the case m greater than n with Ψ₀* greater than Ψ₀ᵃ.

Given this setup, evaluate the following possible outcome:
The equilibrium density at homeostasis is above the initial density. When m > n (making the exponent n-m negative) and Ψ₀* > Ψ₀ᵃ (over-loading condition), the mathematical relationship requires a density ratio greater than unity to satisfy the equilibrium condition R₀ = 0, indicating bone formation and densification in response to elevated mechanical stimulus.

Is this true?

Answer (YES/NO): YES